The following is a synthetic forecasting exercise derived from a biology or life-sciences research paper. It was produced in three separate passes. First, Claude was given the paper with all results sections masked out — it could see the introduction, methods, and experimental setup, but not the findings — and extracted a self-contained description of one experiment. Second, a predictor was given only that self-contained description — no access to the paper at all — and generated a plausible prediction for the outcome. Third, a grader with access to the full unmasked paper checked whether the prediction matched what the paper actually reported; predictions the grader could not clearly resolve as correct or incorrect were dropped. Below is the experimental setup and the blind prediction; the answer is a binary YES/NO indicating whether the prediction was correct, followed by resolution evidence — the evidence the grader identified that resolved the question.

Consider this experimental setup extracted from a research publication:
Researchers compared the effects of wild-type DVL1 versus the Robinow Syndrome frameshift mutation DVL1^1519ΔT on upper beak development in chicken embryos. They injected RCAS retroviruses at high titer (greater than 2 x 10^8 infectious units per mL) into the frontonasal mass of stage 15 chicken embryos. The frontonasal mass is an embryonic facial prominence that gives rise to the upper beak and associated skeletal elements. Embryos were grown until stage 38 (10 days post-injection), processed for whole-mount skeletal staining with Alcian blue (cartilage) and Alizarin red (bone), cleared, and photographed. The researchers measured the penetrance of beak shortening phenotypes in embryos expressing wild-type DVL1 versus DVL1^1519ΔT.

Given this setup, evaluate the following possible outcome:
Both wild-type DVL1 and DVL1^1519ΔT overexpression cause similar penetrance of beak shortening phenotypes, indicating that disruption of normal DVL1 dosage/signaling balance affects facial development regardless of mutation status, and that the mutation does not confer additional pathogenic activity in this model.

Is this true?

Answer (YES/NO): NO